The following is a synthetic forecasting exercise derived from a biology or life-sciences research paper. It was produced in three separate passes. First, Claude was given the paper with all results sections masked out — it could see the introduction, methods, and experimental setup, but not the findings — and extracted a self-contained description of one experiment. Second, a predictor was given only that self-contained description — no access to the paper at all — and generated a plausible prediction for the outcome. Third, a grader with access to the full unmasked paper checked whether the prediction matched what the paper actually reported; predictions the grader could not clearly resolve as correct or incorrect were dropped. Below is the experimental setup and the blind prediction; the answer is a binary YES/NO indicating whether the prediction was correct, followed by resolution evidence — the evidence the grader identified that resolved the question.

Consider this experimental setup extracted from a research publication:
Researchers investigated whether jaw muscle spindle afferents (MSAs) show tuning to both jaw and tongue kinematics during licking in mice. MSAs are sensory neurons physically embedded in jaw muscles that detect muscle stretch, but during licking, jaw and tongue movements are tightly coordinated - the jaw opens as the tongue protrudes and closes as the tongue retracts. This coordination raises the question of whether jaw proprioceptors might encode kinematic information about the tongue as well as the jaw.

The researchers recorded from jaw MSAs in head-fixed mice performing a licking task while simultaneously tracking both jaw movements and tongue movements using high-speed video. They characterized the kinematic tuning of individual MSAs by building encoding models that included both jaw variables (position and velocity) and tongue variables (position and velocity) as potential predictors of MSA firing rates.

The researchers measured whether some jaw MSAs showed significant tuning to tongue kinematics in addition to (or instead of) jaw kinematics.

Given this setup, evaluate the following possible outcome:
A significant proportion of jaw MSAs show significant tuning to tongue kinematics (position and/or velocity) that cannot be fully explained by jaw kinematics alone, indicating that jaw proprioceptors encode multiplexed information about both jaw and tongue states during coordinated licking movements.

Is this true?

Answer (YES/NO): YES